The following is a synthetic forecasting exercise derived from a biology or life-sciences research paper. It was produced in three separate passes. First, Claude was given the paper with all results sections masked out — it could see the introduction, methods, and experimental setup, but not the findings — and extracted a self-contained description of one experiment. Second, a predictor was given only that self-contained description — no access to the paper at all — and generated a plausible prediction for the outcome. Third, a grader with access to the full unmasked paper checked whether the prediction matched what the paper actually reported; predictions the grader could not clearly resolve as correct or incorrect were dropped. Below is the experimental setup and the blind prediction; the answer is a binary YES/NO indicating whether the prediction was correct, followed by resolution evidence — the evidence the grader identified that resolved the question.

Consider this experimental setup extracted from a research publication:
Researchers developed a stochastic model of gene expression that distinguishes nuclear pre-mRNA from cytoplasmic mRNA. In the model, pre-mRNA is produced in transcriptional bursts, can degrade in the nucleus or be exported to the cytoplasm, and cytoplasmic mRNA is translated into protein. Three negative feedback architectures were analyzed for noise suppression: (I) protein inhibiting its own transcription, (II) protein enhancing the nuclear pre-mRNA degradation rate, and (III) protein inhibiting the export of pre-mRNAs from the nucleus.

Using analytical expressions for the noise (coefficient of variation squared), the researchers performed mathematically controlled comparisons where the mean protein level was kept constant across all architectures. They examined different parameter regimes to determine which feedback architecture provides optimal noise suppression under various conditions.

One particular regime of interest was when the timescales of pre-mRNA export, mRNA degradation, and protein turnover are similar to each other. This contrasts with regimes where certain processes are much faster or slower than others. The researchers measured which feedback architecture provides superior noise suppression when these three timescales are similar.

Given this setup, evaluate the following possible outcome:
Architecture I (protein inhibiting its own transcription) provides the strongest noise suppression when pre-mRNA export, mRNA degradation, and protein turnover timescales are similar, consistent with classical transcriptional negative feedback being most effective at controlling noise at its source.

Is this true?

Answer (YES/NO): NO